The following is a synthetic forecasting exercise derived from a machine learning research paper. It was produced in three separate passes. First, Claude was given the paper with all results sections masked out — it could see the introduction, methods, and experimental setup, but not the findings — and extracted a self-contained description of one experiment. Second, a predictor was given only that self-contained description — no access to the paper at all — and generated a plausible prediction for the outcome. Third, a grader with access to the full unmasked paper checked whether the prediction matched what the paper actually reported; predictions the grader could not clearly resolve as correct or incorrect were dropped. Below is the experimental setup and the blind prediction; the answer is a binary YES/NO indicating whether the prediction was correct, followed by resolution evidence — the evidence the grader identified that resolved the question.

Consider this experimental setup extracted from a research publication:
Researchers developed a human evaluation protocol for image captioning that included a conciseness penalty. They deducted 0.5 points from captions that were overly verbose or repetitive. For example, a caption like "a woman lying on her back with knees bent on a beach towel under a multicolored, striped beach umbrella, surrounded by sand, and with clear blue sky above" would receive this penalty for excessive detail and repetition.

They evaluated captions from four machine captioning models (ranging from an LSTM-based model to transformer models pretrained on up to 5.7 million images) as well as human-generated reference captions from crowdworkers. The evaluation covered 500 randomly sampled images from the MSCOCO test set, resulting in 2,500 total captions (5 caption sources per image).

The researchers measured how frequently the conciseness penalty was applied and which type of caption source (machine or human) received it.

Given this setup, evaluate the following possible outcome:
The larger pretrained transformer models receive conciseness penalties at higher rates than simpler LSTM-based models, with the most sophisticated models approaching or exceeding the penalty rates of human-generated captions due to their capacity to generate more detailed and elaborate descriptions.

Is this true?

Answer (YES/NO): NO